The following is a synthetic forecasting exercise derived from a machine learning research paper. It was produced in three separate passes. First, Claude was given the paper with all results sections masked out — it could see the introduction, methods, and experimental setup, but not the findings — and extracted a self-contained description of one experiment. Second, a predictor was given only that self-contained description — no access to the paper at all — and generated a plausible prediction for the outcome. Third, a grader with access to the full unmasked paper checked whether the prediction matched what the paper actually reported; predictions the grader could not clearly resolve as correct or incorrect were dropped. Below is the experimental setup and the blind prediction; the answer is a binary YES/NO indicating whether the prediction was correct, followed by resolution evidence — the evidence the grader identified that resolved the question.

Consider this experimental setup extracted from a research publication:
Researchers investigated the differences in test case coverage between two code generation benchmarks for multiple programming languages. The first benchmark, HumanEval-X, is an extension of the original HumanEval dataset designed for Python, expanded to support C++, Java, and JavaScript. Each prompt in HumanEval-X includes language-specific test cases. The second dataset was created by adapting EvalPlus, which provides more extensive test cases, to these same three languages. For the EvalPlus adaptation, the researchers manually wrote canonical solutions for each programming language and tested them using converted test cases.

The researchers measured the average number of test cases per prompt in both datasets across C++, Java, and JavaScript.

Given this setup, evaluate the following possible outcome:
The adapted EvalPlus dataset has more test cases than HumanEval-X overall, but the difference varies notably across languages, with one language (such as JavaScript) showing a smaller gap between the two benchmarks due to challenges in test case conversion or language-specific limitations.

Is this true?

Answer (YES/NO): NO